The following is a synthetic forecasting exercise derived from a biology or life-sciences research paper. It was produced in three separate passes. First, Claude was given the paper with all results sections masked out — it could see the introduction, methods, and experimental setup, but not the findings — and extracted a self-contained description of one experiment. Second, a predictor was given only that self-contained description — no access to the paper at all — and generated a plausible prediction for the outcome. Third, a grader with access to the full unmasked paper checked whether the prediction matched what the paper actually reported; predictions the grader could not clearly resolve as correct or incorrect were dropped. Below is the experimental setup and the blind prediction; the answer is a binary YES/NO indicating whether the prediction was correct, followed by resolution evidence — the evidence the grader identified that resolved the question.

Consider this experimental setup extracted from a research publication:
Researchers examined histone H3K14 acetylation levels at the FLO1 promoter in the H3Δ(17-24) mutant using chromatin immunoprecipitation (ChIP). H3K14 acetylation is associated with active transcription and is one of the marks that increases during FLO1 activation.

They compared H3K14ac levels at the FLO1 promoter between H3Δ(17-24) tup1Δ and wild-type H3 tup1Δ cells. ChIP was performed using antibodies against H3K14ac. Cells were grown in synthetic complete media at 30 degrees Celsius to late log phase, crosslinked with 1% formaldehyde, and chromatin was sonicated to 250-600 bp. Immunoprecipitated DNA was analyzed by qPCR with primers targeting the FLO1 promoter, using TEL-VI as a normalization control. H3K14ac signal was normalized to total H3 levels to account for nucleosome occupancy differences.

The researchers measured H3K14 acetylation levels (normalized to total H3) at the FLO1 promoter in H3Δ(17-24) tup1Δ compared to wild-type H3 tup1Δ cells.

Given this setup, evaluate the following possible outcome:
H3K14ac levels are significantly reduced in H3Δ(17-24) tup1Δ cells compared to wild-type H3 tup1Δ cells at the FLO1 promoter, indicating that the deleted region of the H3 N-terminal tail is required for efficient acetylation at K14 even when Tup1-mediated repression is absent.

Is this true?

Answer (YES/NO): NO